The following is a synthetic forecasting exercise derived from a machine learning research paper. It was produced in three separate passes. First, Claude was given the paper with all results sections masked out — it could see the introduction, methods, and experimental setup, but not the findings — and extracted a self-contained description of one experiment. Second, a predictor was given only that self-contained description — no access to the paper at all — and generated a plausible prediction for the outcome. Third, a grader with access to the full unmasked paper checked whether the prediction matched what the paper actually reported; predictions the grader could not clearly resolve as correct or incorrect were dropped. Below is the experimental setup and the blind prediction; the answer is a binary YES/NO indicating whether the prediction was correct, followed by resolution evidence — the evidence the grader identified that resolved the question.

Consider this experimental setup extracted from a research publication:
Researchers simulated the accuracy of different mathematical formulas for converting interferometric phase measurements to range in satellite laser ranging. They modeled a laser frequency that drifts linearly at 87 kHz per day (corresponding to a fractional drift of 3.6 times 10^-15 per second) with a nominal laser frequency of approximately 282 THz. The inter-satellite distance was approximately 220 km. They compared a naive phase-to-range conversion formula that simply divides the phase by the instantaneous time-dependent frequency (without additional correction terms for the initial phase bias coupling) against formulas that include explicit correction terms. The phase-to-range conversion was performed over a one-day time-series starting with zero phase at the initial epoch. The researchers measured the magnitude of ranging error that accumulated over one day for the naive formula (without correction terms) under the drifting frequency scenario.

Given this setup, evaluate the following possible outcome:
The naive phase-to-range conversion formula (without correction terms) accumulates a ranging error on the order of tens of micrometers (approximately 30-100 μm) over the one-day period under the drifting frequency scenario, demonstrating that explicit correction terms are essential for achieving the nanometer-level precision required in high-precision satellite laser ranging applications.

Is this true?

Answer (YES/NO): YES